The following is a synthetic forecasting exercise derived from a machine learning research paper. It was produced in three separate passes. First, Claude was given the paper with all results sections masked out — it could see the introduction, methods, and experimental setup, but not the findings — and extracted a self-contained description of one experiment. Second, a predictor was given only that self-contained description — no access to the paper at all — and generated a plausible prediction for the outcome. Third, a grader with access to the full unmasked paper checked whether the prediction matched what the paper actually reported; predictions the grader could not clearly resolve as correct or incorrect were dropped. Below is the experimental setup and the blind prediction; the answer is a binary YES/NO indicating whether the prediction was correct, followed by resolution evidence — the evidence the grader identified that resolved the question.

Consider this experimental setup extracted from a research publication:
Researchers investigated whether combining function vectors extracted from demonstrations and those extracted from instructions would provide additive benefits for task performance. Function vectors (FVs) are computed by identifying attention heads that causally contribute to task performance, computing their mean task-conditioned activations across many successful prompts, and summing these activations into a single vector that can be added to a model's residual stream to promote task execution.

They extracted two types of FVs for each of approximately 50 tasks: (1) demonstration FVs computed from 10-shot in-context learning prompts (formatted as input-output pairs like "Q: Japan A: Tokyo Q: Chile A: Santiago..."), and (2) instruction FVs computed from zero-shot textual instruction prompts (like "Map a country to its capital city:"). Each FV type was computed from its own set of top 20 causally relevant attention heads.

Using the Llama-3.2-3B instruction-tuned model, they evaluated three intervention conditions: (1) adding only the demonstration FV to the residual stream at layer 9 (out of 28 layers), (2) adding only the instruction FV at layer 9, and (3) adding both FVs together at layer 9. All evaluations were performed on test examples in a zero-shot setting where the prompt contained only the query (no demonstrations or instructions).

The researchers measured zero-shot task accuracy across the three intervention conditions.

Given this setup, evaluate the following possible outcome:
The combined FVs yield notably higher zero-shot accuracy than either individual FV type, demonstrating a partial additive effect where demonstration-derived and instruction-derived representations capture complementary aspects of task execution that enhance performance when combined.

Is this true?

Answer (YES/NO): YES